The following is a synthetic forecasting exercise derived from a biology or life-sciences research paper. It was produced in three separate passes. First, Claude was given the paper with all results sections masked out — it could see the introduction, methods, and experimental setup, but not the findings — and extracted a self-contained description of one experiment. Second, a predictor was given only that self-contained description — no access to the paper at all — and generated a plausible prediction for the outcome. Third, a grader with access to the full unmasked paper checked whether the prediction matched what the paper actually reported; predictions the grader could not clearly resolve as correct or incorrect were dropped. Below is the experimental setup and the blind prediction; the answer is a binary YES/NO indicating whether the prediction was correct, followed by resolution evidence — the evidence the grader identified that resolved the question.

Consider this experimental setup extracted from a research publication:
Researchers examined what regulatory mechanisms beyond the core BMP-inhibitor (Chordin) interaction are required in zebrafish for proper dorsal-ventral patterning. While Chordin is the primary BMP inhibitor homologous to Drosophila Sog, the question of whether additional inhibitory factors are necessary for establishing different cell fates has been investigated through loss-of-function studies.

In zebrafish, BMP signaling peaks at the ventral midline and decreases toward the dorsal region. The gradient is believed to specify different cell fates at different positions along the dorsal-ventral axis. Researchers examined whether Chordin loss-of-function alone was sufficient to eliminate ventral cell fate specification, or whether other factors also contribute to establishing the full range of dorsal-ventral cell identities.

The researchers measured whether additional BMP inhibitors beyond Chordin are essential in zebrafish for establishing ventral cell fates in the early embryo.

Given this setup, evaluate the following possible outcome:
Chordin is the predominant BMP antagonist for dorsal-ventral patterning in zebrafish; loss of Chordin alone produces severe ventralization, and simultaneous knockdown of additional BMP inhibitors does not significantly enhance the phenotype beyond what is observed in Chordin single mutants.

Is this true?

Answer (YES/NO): NO